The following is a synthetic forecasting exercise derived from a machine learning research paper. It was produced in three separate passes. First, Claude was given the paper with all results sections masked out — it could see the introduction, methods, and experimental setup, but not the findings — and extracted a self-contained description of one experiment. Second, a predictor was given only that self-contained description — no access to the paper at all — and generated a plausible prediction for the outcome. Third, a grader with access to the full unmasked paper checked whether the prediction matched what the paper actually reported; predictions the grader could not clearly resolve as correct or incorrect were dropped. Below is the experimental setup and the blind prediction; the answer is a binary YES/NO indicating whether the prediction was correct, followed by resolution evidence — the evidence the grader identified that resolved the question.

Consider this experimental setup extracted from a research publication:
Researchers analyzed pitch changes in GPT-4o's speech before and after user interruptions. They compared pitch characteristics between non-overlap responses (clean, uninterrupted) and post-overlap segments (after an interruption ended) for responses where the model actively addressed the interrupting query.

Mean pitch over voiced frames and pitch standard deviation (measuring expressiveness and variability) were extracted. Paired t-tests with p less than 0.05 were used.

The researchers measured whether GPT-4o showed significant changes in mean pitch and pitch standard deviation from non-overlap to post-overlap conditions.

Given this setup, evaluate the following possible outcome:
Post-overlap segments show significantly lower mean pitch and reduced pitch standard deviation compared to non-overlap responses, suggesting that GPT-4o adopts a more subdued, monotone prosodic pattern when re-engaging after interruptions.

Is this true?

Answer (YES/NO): NO